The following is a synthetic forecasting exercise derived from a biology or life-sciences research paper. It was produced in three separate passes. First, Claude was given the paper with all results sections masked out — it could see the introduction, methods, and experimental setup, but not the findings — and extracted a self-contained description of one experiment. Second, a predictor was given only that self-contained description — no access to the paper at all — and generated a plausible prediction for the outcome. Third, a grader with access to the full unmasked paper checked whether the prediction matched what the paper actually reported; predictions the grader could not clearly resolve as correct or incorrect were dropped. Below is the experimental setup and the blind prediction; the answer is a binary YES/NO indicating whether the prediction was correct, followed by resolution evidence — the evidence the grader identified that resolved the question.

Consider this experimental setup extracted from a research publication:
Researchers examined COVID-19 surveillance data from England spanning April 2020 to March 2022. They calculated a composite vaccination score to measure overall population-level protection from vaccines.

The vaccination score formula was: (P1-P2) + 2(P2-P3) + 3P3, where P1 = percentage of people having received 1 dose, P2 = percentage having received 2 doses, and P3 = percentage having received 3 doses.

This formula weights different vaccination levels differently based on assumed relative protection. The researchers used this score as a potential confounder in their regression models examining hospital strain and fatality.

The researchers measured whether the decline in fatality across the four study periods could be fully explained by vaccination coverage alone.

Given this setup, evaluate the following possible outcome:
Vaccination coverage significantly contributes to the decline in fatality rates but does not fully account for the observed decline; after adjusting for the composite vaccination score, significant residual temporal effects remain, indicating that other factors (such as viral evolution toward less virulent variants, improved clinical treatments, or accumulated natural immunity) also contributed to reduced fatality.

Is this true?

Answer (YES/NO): YES